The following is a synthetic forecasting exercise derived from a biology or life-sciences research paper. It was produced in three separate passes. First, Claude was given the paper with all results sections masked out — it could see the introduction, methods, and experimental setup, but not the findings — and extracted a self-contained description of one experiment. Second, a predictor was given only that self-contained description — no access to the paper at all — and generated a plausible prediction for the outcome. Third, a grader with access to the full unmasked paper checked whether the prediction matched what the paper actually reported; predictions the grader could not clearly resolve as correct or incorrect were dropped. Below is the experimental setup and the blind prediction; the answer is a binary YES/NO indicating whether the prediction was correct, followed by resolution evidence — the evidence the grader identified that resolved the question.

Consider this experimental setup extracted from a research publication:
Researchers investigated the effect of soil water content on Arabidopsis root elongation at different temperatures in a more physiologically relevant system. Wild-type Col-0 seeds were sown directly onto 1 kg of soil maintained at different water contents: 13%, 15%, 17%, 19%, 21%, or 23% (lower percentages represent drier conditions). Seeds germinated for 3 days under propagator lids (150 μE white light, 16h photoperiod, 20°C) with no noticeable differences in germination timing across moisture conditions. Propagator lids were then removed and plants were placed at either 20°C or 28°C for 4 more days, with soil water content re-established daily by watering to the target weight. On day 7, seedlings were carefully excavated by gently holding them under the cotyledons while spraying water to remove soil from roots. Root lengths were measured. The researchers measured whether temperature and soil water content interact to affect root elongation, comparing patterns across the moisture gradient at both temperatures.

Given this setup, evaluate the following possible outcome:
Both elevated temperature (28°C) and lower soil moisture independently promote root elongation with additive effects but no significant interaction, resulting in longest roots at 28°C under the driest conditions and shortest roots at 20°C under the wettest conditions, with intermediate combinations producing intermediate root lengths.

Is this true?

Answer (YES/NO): NO